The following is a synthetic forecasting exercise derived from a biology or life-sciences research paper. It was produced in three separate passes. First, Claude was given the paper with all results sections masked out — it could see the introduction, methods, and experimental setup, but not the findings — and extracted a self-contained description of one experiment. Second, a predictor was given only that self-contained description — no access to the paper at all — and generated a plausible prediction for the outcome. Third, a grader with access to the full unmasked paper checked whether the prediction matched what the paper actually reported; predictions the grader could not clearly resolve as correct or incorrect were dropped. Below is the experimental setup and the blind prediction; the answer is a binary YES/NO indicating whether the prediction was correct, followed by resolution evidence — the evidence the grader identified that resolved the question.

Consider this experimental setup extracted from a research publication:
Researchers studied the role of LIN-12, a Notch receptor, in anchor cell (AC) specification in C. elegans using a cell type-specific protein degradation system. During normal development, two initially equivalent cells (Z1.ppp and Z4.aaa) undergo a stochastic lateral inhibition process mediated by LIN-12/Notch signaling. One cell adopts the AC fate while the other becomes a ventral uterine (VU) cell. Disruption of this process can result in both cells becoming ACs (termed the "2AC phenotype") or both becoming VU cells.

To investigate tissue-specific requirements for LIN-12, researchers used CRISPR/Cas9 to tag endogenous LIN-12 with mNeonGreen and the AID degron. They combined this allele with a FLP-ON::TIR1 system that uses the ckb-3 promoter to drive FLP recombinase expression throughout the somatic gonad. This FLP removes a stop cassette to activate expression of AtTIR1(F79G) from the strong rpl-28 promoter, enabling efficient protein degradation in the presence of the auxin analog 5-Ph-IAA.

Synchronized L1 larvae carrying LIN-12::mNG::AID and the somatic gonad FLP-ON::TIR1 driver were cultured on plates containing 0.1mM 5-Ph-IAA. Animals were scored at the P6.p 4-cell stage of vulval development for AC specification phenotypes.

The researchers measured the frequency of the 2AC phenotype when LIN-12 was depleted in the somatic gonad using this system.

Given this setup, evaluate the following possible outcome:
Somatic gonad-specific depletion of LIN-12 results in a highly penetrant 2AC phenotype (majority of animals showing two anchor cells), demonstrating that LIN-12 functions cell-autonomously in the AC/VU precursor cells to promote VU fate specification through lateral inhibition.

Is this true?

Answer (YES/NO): YES